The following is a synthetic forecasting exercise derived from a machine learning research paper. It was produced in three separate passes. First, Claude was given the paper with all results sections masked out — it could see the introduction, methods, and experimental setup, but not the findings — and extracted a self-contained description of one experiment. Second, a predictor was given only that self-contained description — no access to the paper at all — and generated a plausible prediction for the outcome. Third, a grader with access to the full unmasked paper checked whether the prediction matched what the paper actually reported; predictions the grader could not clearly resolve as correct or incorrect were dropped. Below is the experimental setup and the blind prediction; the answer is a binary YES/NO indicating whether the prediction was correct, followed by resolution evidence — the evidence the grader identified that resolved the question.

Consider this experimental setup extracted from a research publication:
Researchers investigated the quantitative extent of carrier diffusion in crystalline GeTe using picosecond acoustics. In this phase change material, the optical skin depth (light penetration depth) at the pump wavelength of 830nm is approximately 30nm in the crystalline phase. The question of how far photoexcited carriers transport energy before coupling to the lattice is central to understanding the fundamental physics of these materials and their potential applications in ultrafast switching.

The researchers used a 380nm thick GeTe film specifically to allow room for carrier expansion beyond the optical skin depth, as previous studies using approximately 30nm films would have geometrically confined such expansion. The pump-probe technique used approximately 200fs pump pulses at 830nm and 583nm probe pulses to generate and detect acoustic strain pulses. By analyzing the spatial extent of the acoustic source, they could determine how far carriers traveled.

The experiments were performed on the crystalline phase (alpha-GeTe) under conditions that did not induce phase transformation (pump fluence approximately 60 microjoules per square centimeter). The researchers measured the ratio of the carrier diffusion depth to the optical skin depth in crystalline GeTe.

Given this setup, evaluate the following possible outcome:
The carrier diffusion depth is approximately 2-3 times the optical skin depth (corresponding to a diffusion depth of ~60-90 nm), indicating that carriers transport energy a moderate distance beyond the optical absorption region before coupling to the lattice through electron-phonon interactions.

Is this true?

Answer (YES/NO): NO